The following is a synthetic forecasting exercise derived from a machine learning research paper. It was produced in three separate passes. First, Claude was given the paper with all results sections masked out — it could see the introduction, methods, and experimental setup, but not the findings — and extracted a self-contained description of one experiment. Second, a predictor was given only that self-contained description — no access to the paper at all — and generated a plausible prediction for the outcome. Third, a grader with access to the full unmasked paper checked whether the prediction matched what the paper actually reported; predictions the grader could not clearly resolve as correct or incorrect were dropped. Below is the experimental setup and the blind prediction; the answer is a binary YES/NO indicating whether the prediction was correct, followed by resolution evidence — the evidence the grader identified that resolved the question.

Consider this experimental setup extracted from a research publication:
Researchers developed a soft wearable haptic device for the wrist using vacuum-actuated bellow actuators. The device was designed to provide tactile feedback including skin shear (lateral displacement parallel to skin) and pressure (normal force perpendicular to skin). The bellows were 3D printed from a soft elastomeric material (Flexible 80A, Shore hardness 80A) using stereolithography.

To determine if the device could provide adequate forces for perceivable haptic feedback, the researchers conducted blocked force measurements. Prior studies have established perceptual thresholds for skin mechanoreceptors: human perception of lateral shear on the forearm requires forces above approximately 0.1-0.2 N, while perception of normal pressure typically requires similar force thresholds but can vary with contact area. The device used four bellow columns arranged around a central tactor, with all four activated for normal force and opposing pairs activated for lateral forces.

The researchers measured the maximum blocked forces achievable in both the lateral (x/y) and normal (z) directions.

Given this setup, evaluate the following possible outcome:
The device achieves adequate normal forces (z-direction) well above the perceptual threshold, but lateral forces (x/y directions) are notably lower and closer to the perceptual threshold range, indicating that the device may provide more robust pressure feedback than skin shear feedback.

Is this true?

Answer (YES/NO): NO